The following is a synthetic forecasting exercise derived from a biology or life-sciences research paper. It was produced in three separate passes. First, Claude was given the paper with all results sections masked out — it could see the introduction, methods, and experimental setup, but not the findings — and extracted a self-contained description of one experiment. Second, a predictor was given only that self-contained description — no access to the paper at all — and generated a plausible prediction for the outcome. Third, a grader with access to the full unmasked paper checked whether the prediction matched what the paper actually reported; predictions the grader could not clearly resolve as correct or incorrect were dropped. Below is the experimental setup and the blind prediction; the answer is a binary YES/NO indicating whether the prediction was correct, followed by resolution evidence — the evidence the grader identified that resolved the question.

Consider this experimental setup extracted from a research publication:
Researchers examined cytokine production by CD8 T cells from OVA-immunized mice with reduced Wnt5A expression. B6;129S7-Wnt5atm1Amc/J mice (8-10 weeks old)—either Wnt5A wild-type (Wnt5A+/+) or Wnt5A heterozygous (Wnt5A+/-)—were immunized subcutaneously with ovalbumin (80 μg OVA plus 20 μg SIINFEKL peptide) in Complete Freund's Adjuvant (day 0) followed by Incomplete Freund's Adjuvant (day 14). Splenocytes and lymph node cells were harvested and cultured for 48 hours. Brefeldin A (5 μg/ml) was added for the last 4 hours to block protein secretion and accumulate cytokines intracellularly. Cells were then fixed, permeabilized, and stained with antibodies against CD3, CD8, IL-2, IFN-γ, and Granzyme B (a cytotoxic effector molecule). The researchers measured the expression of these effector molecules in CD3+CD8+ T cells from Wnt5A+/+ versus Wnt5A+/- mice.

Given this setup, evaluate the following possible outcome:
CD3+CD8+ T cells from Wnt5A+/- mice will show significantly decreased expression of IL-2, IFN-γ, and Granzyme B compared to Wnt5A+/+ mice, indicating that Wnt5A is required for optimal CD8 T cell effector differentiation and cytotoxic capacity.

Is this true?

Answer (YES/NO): YES